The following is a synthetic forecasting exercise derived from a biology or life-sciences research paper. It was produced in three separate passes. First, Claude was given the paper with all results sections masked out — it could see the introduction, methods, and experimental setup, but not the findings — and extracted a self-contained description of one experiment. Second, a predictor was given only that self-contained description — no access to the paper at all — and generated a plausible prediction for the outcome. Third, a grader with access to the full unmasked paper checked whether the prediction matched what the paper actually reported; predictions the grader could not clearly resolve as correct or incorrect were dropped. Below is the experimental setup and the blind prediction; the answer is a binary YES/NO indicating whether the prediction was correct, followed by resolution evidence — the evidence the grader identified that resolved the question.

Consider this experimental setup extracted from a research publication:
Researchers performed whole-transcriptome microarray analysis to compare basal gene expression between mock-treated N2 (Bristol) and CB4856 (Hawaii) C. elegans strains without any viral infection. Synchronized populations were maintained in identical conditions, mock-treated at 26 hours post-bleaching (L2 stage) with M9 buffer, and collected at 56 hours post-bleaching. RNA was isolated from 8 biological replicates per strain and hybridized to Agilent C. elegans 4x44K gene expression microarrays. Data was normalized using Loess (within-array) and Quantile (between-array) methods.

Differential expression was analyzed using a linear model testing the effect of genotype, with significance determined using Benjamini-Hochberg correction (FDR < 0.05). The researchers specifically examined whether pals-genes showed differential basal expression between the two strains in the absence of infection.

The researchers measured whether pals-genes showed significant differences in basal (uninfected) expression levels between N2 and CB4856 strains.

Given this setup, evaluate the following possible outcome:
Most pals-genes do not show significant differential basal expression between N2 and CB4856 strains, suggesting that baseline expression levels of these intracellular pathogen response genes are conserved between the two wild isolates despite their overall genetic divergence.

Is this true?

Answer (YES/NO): NO